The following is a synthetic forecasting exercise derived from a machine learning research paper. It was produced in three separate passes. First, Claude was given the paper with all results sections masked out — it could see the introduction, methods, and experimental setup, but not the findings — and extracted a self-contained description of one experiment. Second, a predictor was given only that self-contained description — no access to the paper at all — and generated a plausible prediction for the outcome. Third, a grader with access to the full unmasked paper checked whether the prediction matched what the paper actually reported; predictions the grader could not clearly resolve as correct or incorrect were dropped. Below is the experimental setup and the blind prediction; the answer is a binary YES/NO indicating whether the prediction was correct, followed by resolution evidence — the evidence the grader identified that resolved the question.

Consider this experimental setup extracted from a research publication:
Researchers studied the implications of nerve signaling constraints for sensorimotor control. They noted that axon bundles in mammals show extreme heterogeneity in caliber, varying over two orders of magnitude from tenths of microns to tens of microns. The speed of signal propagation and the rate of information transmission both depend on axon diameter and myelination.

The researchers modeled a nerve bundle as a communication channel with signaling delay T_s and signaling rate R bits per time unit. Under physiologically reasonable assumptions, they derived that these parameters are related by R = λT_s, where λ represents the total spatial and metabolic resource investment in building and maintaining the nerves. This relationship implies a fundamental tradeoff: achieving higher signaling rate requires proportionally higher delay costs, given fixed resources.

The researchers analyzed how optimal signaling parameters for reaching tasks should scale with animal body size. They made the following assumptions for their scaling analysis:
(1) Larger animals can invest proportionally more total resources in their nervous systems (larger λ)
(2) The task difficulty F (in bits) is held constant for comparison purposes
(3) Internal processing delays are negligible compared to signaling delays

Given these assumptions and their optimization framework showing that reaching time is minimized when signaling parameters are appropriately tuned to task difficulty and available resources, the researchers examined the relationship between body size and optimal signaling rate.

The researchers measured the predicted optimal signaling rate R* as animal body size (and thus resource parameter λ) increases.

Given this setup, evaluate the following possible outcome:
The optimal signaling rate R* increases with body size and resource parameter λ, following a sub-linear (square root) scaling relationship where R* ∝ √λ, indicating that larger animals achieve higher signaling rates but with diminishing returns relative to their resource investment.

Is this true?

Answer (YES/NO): YES